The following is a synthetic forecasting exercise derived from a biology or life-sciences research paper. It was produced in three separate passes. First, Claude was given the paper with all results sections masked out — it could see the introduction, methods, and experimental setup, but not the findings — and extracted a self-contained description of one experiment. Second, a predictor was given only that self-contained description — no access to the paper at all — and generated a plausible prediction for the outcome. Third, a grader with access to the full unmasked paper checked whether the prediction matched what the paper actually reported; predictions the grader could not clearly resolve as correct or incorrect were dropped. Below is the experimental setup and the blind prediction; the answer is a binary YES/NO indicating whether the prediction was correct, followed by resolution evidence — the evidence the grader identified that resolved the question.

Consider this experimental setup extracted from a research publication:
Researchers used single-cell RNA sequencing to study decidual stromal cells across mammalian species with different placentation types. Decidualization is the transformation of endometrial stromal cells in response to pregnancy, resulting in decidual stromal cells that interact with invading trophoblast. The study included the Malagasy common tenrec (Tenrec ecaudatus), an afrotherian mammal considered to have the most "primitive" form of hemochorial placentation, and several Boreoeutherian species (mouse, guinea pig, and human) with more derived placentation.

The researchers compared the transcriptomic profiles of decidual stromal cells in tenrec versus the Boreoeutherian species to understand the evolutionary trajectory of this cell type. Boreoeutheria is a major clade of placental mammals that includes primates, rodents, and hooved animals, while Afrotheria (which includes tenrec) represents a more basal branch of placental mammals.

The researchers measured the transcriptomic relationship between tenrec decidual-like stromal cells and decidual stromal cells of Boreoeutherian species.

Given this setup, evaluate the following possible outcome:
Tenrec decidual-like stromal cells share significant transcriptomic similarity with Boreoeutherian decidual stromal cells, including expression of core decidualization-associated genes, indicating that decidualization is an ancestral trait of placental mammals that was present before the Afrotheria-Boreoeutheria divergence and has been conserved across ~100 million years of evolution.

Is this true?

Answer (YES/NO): NO